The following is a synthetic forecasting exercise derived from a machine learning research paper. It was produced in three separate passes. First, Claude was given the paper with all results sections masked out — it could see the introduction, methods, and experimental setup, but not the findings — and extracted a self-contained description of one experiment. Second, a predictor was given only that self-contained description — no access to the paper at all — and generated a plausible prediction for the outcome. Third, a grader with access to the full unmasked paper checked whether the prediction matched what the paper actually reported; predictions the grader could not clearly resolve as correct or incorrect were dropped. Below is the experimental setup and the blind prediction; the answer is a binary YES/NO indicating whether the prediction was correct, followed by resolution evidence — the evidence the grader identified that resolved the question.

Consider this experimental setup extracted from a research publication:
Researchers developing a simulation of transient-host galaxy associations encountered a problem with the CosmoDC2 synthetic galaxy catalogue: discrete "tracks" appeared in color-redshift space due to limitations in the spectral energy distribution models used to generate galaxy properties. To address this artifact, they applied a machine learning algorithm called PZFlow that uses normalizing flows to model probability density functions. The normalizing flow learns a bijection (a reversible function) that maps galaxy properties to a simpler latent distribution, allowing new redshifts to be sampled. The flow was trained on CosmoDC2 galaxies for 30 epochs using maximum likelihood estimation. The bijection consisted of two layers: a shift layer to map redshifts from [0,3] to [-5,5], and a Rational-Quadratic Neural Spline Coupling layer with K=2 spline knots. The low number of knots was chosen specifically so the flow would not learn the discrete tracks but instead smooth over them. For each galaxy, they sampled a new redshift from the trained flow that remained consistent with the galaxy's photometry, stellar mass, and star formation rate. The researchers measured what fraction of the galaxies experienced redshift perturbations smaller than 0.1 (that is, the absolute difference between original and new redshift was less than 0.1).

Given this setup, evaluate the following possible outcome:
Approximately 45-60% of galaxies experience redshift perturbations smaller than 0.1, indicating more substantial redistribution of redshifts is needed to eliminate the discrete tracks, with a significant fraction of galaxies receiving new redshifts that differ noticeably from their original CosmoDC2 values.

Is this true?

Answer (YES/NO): NO